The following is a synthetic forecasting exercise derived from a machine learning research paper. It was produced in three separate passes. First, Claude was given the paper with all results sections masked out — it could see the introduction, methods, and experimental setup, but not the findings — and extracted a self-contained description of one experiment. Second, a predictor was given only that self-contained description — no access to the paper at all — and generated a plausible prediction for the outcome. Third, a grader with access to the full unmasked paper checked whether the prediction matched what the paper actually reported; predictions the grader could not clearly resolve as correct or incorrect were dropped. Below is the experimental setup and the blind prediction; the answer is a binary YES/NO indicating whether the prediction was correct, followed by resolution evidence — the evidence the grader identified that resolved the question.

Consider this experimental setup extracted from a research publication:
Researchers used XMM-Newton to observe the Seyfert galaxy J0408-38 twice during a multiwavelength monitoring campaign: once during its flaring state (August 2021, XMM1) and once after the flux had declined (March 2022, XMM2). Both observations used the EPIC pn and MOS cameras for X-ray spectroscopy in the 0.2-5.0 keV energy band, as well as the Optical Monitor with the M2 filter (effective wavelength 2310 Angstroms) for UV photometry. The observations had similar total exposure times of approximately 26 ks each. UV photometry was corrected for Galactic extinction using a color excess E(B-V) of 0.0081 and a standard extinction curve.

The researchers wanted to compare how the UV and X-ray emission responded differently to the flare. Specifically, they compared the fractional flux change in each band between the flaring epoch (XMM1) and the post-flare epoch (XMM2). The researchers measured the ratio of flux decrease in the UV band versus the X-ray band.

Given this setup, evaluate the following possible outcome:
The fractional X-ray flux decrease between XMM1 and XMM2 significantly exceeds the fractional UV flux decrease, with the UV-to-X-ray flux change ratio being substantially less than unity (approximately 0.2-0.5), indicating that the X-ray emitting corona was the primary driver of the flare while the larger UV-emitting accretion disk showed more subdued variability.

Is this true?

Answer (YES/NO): NO